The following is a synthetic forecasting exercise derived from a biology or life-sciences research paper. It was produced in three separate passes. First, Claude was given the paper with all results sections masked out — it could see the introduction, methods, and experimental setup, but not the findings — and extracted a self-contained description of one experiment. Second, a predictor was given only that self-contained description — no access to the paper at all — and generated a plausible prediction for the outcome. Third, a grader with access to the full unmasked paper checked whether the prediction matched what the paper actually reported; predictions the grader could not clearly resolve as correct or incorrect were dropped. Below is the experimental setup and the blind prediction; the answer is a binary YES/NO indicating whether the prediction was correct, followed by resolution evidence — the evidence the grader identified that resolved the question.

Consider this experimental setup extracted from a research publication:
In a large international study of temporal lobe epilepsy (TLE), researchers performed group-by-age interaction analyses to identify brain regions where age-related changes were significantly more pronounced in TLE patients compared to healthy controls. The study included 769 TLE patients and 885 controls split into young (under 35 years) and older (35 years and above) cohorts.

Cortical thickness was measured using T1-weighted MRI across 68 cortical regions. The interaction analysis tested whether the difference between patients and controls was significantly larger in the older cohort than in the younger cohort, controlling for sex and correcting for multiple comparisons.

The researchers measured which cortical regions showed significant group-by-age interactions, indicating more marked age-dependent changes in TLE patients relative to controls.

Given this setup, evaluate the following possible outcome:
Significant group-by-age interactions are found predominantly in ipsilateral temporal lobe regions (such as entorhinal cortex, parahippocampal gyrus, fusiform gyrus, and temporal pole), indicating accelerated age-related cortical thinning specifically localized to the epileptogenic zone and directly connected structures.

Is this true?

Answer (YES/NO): NO